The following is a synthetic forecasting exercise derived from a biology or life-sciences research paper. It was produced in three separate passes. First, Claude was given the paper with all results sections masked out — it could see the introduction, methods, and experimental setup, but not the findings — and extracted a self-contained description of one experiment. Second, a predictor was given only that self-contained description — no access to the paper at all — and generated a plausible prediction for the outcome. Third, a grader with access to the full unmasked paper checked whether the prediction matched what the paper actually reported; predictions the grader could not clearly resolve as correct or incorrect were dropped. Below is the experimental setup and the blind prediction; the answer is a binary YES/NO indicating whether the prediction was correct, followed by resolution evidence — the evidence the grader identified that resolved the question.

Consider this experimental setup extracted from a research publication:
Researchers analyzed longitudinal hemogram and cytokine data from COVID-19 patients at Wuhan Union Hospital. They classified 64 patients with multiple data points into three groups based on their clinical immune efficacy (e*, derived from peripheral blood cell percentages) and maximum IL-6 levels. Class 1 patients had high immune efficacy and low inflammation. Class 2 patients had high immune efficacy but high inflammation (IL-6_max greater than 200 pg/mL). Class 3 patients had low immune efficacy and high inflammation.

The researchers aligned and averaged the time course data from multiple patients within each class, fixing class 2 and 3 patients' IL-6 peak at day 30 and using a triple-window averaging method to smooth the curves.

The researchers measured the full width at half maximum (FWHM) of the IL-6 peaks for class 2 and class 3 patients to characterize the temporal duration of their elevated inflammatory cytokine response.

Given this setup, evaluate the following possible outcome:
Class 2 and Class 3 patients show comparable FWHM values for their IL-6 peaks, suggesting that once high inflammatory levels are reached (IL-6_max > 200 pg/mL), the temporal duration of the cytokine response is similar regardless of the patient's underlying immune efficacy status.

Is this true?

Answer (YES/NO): NO